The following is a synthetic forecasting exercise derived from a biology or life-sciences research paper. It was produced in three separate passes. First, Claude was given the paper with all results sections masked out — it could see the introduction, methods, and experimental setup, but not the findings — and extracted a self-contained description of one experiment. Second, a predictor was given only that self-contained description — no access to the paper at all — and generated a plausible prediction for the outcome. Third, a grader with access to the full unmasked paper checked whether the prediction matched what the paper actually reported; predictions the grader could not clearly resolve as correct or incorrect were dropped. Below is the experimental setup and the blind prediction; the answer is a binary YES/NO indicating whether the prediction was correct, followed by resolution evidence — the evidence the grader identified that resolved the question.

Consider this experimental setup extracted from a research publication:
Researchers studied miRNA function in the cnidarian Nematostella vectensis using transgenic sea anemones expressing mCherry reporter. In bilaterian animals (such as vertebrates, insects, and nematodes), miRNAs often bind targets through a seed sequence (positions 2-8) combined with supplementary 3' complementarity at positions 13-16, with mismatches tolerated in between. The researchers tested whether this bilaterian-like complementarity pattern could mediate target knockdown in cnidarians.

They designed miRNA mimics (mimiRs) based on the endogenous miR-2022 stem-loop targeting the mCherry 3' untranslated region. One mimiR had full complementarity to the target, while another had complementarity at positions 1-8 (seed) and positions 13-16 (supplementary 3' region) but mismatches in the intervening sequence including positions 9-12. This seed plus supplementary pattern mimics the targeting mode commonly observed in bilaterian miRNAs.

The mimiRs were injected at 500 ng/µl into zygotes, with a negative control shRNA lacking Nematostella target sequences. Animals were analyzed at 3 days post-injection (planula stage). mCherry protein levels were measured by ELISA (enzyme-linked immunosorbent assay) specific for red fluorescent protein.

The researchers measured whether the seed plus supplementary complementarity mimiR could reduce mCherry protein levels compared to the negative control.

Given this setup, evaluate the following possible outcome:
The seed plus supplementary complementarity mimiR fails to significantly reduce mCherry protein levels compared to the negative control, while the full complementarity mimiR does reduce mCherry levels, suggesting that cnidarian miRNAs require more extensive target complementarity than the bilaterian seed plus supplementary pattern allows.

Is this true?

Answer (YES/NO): YES